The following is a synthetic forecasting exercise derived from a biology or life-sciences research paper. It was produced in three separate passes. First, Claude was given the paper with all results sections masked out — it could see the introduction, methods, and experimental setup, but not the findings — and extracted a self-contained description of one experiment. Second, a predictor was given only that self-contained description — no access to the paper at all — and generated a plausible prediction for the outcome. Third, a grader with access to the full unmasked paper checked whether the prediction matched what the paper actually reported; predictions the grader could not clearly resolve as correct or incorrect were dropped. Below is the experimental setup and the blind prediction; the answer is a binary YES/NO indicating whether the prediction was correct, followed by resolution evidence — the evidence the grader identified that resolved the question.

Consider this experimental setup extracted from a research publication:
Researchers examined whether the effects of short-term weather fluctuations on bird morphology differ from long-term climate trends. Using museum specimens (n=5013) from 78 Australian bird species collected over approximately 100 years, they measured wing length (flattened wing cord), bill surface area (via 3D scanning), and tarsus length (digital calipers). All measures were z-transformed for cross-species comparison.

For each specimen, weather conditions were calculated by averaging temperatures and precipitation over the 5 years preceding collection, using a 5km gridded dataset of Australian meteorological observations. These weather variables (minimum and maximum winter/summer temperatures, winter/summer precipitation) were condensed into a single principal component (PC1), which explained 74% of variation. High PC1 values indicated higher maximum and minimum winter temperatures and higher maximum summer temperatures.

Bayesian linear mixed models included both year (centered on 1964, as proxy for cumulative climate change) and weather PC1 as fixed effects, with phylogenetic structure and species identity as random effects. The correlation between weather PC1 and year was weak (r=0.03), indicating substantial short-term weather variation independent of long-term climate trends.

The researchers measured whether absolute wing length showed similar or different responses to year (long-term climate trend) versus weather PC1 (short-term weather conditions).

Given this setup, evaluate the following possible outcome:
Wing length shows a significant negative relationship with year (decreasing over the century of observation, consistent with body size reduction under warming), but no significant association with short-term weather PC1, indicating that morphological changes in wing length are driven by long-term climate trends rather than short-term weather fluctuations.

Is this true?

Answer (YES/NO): NO